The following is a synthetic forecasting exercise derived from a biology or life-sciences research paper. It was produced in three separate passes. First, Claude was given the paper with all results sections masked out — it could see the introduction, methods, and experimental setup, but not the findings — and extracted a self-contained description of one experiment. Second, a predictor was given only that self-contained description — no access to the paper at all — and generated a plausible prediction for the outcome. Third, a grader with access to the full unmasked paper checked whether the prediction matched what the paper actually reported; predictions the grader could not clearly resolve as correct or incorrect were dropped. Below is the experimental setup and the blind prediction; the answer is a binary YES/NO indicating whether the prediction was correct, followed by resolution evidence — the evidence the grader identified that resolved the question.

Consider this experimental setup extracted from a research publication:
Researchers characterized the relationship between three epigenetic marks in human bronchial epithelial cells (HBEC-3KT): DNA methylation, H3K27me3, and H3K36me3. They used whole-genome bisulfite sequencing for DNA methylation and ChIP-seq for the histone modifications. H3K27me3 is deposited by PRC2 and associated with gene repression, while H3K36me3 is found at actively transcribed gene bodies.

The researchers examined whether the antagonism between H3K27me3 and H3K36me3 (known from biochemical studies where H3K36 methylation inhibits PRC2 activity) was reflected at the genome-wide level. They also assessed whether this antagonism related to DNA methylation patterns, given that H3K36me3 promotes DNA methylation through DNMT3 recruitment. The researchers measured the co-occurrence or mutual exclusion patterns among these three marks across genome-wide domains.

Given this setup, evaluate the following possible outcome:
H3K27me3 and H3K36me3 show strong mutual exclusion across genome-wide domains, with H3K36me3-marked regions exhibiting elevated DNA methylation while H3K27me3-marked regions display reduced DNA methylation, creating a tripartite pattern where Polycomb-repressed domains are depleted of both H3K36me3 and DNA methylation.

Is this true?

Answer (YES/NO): YES